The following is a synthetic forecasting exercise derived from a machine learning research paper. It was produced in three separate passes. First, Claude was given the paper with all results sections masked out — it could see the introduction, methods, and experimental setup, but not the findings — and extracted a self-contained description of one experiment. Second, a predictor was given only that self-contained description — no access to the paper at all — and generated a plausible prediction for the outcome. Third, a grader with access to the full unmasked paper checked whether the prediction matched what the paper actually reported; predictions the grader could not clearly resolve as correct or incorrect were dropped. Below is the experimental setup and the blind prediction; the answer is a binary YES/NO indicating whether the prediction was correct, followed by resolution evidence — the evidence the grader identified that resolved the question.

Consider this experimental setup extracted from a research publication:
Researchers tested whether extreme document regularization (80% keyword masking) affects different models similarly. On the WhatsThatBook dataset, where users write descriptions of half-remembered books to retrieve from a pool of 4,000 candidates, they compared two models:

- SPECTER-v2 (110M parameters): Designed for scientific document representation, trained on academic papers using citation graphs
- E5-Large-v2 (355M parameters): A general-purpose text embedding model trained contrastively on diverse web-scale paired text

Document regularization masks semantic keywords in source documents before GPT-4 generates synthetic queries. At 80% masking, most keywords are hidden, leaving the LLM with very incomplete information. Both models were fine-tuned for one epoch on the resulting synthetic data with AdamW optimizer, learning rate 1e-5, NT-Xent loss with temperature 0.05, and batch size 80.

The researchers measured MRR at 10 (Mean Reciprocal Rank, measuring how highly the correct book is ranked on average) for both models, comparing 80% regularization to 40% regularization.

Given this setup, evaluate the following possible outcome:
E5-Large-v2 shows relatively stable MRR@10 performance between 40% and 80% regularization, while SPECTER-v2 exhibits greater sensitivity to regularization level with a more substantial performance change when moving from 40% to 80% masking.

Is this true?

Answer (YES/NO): NO